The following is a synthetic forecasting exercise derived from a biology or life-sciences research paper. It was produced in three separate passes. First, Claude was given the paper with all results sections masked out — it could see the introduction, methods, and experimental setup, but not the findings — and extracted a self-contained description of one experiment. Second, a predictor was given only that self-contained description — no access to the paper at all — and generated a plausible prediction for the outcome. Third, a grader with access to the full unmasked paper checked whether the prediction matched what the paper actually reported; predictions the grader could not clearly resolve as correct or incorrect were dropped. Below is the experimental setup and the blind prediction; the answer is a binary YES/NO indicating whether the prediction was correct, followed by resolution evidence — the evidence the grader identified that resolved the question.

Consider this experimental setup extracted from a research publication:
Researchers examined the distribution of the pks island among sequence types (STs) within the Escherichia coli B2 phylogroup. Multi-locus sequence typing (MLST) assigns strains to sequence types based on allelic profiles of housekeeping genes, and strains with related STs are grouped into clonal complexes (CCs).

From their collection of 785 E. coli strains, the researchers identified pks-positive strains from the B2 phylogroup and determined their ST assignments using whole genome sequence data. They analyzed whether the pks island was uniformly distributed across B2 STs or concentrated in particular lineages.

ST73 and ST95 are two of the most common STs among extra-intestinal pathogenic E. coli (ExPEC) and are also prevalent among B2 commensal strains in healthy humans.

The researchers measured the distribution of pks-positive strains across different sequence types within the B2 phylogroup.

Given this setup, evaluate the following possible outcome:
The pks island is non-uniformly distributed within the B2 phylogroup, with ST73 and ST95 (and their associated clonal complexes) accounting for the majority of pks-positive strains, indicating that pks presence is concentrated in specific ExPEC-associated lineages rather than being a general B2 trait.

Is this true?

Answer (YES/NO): YES